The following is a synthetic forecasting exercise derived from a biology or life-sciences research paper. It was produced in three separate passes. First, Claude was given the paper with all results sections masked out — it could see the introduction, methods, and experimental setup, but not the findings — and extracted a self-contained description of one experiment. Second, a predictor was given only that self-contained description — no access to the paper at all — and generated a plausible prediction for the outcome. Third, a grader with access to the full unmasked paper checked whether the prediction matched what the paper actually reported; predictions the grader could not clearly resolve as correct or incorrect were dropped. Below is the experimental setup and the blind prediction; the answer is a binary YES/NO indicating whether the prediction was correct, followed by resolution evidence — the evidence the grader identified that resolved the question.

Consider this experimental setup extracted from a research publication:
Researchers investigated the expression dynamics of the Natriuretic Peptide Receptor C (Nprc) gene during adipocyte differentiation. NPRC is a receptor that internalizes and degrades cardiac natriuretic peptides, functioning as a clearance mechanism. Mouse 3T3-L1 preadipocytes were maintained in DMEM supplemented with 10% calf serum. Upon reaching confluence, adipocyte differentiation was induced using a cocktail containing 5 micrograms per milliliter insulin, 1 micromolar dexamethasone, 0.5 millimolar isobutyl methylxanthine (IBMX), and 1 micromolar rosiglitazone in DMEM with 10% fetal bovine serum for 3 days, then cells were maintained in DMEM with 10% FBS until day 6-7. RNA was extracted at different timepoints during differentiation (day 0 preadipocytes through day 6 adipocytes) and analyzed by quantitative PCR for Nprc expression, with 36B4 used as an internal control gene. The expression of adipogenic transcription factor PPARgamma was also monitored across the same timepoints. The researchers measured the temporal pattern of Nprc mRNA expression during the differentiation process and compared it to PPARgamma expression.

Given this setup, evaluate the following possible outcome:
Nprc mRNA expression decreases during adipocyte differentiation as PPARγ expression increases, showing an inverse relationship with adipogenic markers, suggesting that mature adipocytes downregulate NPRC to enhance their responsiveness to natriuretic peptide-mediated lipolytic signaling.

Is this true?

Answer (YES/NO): NO